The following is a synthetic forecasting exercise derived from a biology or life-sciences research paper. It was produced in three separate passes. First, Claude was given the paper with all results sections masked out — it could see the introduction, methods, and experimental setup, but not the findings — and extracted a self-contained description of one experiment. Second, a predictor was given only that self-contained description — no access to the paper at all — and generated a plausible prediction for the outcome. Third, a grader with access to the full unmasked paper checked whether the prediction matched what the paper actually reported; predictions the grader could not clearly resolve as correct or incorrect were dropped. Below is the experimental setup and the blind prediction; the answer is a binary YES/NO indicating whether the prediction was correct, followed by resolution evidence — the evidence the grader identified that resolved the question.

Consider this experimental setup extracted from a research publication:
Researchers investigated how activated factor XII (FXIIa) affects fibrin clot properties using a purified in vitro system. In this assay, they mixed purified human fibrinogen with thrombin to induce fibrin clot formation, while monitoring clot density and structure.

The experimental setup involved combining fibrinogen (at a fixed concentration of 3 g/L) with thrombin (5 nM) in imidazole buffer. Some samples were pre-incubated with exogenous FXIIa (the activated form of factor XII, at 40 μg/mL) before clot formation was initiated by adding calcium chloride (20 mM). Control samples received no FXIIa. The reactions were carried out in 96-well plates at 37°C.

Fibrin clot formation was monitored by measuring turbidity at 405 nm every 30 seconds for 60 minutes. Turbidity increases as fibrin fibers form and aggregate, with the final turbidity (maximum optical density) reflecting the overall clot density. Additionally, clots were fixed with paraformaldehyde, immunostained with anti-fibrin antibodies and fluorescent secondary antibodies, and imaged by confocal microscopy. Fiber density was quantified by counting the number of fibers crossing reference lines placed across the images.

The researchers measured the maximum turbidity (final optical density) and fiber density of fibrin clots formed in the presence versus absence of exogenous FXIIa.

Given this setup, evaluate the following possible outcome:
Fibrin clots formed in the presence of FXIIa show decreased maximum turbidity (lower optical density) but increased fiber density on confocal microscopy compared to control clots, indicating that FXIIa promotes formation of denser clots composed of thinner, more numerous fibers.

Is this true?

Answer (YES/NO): NO